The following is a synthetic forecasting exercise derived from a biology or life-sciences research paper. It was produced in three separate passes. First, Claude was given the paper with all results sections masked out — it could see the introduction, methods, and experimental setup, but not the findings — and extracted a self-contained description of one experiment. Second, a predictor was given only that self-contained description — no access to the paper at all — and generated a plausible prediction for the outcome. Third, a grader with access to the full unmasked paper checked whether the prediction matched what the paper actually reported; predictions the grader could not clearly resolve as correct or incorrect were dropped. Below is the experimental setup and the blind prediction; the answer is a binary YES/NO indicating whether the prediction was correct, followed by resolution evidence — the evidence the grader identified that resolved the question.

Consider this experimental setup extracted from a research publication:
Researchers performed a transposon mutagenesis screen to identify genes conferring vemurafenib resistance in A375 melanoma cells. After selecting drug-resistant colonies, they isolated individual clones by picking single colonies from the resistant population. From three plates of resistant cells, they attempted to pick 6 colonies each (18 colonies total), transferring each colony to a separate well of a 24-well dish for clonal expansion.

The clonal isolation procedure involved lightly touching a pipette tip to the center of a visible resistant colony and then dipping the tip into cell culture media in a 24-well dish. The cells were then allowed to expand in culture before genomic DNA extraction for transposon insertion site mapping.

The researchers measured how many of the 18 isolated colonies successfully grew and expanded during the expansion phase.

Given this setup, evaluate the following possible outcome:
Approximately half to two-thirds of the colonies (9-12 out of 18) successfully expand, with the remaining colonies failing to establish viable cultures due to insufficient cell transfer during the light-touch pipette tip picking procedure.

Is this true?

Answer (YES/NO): NO